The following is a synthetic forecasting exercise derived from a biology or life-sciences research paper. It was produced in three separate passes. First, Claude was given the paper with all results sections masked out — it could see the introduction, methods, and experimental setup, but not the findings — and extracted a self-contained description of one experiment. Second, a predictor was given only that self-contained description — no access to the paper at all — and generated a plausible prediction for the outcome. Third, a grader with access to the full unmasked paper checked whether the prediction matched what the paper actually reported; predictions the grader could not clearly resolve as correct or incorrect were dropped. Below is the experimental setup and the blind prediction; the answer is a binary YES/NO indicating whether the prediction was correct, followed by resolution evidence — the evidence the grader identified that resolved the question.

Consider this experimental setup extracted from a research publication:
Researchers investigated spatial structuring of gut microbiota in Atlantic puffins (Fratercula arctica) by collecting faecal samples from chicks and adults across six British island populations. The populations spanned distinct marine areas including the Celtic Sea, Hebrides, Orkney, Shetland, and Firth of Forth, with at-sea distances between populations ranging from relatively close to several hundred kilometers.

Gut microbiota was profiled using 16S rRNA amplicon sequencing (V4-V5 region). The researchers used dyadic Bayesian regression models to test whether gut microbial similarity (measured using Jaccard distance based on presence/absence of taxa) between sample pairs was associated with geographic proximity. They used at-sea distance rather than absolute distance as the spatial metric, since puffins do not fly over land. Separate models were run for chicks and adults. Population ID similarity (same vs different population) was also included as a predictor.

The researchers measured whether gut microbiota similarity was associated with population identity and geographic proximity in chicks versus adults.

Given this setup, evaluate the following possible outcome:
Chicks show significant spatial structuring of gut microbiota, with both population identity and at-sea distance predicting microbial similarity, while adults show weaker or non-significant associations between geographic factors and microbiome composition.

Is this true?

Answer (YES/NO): NO